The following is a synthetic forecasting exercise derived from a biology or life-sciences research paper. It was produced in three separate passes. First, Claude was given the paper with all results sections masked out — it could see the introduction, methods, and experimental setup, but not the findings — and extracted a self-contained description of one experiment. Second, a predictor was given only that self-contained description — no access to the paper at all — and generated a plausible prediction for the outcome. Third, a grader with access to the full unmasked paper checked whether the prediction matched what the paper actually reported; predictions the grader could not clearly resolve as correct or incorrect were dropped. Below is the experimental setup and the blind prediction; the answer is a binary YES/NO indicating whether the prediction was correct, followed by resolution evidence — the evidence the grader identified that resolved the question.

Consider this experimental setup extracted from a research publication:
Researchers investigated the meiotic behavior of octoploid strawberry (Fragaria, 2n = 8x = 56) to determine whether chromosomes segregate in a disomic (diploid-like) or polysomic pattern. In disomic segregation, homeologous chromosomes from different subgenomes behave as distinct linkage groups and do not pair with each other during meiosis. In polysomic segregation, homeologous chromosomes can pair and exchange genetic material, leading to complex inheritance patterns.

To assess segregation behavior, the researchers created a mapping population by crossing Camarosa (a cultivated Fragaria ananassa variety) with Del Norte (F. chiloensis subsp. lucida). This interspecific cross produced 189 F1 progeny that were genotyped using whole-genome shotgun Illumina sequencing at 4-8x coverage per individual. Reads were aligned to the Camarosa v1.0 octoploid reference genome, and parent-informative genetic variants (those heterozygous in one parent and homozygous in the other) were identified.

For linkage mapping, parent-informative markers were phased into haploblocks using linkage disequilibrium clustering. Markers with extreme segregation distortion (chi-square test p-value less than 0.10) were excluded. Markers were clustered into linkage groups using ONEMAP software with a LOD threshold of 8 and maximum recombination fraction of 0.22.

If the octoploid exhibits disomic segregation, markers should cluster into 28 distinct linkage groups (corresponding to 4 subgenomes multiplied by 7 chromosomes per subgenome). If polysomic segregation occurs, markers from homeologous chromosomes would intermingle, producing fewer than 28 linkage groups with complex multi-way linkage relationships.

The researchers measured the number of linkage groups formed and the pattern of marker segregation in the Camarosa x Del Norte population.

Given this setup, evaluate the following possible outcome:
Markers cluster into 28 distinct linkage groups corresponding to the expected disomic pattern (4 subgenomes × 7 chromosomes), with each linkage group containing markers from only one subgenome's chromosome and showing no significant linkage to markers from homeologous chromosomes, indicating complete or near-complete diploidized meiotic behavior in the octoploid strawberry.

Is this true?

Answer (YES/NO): YES